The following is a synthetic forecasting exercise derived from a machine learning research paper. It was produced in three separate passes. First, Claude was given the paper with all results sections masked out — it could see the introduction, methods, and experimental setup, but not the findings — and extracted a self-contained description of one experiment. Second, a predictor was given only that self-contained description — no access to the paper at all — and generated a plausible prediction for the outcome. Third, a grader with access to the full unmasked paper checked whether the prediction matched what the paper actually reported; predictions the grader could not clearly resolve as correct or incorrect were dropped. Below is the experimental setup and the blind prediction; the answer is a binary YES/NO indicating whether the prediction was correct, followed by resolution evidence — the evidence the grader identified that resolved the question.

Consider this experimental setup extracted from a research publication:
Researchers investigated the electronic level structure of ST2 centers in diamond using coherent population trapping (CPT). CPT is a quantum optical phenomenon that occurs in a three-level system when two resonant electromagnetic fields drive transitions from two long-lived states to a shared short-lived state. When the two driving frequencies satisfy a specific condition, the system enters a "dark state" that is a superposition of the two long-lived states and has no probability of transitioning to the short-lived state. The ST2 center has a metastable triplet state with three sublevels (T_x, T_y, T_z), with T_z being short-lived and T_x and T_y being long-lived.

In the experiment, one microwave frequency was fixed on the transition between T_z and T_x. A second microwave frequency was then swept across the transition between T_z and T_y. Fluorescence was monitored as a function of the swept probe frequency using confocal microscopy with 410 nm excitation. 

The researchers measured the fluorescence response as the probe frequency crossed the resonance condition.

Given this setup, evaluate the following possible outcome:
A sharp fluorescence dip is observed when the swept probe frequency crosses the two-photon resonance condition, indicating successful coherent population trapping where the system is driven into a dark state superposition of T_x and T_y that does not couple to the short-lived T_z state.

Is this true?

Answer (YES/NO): YES